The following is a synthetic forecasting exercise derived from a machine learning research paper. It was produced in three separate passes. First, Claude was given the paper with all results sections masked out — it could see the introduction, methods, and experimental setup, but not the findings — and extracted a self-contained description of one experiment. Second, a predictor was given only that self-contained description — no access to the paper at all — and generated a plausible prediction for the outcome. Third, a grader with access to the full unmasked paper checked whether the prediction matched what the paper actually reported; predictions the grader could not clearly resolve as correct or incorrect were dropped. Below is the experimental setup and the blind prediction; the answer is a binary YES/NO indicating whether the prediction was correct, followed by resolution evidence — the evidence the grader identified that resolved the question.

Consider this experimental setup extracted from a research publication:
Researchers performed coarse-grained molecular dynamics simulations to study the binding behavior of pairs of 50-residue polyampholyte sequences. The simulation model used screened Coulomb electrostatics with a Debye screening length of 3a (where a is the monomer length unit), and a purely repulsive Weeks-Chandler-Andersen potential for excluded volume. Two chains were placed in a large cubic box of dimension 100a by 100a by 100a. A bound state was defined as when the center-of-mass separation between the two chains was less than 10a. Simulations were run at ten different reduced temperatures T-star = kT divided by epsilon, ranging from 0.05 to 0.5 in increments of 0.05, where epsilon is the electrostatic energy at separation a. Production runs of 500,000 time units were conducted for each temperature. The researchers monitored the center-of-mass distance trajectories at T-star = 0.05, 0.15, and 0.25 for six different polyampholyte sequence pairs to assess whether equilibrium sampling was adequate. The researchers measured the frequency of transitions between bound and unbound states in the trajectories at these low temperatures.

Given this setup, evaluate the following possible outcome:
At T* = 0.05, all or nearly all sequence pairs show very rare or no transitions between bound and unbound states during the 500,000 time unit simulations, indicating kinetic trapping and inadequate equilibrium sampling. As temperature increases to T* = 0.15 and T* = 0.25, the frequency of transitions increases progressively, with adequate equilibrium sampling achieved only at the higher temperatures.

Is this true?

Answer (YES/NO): NO